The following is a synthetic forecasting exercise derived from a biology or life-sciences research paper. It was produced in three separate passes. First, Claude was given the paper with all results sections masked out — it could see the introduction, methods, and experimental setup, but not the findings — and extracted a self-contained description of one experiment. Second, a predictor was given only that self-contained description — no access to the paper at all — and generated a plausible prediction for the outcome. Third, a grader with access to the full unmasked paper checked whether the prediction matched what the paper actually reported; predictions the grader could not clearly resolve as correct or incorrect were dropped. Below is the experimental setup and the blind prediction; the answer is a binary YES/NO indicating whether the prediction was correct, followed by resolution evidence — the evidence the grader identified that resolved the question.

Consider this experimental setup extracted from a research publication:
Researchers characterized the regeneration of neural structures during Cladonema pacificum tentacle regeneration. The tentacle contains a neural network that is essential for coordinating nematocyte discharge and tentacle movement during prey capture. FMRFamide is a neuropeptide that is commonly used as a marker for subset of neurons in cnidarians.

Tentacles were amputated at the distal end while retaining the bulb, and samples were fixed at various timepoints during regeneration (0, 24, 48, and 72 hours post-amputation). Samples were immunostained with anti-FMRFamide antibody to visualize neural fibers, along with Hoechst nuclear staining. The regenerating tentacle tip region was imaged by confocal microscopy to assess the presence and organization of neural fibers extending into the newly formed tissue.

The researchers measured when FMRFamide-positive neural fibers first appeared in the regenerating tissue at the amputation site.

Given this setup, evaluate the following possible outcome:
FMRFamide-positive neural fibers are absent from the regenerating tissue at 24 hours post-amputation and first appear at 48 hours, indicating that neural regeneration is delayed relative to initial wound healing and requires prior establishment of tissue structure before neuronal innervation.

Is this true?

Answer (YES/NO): YES